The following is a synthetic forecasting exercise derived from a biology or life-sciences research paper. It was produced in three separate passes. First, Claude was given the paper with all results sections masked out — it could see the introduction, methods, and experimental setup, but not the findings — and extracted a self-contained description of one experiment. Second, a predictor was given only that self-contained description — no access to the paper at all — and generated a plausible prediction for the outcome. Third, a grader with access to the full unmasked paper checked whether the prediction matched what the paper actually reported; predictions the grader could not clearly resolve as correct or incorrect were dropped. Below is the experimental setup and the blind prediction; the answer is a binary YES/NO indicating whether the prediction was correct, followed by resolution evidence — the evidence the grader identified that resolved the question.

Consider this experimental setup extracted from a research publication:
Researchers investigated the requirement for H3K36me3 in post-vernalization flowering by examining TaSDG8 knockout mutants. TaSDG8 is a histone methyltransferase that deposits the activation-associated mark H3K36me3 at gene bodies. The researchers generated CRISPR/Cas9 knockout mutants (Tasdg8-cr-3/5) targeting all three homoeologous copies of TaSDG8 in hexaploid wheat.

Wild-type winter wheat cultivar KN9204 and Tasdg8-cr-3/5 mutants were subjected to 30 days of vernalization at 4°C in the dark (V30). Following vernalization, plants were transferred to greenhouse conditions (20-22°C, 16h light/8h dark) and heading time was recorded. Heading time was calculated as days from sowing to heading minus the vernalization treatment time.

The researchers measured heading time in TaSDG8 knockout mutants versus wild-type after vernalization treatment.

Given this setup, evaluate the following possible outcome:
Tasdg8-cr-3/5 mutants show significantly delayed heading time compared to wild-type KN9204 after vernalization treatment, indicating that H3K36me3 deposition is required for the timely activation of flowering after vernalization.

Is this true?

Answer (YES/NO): YES